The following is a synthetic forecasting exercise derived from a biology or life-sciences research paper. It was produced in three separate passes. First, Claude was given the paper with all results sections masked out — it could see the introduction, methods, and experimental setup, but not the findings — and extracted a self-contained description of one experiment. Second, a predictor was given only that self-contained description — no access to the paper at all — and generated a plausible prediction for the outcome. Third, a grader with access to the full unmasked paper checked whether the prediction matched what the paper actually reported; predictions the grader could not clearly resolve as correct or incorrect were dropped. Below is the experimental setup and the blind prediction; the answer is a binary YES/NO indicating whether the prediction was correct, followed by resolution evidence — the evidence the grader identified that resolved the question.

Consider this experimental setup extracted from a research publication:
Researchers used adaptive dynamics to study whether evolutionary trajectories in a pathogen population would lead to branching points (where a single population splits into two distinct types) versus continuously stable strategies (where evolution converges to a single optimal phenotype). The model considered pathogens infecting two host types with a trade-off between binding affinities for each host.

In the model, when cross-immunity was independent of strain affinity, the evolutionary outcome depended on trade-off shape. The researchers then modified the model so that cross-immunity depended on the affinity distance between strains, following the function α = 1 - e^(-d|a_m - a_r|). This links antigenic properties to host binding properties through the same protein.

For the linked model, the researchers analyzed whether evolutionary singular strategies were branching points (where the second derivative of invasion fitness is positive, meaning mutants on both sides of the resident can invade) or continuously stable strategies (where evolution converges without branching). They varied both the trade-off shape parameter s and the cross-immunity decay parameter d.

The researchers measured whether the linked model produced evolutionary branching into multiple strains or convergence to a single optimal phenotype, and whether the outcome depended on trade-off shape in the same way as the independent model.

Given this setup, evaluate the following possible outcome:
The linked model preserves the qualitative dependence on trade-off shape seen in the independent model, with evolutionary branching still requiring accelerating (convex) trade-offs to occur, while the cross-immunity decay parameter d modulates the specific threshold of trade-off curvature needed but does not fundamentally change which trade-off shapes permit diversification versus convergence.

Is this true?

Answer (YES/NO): NO